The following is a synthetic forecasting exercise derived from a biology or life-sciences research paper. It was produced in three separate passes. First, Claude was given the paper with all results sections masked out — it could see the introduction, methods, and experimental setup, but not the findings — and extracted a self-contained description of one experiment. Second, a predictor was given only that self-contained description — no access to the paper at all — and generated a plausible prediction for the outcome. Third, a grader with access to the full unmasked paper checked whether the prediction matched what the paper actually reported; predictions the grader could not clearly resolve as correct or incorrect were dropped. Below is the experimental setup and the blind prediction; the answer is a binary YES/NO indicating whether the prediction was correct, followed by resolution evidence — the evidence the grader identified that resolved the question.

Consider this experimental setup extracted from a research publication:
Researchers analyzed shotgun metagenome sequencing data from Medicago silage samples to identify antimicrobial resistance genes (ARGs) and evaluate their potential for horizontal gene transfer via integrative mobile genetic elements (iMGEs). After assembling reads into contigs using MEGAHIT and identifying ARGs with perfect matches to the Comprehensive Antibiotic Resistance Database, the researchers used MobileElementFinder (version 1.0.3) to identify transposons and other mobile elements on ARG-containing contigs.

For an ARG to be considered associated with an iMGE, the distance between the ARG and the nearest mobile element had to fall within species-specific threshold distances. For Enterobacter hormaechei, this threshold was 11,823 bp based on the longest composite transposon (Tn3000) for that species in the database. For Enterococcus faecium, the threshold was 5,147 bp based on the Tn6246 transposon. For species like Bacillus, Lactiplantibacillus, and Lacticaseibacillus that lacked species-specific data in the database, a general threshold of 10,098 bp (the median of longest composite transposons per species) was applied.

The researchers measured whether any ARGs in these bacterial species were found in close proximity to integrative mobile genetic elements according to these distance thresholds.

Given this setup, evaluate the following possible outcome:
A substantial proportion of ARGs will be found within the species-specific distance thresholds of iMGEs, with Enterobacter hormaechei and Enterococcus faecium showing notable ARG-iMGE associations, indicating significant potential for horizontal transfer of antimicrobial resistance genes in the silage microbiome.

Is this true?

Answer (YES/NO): NO